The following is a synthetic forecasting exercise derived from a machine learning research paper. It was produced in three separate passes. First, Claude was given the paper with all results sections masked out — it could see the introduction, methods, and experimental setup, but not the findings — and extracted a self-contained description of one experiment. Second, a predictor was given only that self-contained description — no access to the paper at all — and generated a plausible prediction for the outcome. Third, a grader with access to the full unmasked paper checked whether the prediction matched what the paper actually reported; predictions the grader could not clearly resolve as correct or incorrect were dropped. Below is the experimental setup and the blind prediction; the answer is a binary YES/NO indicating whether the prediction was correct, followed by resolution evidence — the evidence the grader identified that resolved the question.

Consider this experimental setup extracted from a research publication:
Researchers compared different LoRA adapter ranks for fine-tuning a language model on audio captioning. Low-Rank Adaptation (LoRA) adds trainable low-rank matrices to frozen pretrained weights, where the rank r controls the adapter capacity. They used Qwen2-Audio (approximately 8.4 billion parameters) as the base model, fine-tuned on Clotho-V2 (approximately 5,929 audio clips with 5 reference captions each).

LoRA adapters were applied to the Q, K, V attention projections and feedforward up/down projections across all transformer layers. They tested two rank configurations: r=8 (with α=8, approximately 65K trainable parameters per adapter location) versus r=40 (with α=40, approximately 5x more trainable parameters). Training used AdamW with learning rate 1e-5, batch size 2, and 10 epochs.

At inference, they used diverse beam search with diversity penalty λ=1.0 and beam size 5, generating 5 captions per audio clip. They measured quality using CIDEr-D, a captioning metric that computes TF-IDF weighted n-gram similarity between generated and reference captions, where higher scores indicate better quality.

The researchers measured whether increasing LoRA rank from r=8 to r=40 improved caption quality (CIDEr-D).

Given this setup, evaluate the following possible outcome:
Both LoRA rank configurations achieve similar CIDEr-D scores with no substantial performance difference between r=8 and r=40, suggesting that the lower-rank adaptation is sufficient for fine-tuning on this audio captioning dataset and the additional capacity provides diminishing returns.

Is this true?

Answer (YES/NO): NO